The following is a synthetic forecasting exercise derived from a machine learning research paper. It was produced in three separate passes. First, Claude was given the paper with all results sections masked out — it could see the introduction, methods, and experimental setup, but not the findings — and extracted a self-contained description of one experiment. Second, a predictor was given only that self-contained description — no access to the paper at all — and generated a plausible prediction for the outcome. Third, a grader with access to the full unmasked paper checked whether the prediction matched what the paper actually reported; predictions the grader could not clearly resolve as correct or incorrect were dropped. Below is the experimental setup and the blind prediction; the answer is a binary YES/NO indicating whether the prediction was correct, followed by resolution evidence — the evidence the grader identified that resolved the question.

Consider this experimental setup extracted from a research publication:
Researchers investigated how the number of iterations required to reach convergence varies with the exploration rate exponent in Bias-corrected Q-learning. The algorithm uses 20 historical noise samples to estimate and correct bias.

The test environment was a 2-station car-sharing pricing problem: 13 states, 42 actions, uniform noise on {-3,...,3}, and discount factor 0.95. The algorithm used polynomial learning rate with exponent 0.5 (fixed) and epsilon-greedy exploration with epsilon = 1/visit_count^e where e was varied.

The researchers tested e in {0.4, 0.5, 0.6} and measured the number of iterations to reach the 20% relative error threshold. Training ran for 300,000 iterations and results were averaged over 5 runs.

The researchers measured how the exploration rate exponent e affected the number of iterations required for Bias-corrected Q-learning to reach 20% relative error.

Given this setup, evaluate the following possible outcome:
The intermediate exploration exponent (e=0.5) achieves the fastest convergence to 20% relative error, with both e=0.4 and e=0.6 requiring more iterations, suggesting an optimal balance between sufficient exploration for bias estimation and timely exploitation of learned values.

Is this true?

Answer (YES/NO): NO